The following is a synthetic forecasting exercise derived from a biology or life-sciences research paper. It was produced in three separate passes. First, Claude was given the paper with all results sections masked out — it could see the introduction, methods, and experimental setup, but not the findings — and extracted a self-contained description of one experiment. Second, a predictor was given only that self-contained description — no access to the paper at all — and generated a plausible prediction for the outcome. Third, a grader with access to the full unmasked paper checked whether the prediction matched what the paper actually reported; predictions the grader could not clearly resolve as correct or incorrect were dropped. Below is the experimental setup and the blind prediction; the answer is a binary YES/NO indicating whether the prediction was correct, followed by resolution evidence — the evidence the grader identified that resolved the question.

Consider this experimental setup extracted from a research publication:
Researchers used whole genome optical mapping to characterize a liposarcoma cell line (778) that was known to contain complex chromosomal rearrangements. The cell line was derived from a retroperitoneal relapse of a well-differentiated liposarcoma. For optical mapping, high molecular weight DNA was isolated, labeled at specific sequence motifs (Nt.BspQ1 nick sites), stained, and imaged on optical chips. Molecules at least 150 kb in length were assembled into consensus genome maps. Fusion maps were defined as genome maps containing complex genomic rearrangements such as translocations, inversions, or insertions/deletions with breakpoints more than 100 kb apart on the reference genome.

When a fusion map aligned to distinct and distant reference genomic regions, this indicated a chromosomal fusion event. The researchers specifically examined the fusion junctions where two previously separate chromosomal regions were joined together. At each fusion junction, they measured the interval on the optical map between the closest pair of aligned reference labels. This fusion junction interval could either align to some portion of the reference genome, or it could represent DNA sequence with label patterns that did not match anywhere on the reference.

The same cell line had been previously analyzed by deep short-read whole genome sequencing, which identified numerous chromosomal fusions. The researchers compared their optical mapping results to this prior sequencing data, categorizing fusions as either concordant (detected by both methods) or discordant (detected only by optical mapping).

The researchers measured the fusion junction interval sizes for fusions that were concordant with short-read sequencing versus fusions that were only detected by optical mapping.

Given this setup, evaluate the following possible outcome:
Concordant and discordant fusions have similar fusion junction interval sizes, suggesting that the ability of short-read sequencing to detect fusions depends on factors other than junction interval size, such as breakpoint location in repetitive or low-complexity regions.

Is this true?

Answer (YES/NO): NO